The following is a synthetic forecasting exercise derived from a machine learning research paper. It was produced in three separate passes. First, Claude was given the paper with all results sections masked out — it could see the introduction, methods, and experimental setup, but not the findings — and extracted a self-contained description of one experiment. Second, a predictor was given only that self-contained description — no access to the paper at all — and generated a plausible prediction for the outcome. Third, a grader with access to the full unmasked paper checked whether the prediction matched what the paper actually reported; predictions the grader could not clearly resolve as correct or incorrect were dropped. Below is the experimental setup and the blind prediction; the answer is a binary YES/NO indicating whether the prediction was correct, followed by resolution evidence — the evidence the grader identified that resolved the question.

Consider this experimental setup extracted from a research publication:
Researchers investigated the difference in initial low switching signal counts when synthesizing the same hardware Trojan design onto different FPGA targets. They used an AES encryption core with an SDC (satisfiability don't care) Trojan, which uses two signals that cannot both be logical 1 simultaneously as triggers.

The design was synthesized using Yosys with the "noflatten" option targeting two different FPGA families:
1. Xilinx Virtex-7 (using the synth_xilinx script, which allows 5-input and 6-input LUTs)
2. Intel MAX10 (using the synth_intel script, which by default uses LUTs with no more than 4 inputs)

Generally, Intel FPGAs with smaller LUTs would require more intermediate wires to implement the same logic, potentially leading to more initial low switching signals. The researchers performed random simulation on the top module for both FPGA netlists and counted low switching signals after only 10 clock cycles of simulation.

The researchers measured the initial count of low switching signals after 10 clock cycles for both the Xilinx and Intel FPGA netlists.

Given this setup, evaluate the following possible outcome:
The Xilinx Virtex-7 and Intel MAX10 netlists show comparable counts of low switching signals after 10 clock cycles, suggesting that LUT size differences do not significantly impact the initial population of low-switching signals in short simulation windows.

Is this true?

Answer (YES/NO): NO